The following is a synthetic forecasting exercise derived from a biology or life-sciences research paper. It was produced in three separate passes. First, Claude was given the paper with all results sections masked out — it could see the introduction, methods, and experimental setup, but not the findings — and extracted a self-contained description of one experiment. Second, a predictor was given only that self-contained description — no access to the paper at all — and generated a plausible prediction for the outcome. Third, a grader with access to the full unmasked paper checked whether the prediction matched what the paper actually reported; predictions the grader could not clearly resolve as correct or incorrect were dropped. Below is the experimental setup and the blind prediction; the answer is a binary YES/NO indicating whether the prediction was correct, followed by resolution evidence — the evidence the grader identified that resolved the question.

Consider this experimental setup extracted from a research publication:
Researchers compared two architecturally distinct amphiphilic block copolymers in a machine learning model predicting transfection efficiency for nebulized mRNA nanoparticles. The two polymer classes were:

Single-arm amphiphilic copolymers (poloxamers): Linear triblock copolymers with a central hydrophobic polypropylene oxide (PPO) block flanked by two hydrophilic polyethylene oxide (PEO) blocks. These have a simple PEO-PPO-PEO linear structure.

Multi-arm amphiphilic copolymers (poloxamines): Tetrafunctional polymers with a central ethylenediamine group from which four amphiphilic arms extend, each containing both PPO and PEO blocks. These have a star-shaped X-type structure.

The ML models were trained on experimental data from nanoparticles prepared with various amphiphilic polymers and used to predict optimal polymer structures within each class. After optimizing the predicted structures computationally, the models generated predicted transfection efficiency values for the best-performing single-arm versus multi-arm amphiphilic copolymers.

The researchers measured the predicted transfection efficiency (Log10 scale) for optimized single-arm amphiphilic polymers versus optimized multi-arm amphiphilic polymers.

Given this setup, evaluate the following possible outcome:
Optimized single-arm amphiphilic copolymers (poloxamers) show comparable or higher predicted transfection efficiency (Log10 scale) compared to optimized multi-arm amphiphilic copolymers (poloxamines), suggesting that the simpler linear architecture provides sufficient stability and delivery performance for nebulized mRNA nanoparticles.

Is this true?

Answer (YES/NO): NO